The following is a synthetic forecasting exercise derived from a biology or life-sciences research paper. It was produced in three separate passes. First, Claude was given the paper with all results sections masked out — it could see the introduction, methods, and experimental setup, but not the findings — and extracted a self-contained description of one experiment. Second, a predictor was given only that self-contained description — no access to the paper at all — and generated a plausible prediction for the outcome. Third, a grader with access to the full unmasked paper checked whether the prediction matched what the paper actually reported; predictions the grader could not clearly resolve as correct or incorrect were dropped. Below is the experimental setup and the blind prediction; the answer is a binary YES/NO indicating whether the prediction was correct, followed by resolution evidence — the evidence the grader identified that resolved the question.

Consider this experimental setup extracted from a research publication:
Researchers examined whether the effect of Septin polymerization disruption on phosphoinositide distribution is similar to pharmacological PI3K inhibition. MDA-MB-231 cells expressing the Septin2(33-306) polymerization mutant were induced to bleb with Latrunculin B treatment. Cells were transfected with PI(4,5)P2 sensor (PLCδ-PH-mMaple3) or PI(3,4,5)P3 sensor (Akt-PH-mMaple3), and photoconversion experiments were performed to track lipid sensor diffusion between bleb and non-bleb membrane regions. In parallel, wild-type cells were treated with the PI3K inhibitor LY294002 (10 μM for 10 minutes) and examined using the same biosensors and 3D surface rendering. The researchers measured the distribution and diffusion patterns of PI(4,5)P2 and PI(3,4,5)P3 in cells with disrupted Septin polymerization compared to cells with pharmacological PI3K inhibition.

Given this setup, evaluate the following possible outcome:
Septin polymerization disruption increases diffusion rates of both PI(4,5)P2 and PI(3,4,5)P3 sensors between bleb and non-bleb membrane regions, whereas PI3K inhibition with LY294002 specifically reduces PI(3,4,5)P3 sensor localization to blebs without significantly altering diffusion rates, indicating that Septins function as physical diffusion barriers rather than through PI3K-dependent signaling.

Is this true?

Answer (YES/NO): NO